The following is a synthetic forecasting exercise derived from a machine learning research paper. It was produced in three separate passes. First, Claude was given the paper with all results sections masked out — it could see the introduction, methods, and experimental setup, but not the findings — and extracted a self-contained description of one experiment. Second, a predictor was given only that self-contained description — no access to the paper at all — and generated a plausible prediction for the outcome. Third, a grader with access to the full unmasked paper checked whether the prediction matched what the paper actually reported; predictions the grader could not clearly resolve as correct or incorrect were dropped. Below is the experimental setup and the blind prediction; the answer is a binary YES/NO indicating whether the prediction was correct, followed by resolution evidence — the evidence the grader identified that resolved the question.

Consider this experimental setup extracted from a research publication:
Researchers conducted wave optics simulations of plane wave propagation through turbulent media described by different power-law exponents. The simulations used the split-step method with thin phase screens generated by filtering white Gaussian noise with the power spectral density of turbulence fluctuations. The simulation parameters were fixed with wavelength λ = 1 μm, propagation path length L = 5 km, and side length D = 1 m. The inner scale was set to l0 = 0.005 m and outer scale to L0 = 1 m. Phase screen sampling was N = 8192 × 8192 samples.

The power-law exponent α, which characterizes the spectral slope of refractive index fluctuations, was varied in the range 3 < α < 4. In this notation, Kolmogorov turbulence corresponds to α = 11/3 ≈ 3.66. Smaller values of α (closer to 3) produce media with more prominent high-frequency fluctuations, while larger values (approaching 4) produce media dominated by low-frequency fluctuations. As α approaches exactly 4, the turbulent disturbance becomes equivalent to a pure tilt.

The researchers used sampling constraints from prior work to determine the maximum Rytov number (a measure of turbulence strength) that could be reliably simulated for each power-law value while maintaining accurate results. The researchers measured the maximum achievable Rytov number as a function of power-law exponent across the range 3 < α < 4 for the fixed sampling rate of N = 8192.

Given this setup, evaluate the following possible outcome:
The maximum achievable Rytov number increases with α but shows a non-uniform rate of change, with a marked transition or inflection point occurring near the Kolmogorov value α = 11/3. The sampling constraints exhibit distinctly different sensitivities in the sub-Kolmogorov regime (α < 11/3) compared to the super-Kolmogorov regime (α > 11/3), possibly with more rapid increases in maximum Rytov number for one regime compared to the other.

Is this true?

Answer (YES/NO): NO